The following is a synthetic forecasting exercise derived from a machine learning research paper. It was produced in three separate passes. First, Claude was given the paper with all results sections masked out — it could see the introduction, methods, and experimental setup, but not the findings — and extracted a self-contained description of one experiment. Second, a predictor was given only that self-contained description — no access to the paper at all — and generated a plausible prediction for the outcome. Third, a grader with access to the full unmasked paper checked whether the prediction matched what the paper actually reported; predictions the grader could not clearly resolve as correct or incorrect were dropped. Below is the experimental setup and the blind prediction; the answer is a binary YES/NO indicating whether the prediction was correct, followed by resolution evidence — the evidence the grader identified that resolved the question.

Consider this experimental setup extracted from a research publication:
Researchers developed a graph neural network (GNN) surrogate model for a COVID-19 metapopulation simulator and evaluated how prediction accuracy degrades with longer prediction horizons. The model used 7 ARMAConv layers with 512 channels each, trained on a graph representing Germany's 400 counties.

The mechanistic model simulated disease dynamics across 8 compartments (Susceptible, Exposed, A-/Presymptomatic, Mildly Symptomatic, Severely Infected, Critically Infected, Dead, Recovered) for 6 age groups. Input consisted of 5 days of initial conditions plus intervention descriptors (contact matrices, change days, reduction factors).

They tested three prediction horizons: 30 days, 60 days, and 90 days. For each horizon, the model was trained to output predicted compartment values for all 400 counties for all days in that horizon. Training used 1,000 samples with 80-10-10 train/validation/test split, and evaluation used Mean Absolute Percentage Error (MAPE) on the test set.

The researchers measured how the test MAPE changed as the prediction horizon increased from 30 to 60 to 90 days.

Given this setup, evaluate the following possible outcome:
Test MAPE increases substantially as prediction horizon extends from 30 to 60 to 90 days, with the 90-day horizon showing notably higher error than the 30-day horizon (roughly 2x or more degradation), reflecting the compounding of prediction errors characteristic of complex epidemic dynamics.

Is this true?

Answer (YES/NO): NO